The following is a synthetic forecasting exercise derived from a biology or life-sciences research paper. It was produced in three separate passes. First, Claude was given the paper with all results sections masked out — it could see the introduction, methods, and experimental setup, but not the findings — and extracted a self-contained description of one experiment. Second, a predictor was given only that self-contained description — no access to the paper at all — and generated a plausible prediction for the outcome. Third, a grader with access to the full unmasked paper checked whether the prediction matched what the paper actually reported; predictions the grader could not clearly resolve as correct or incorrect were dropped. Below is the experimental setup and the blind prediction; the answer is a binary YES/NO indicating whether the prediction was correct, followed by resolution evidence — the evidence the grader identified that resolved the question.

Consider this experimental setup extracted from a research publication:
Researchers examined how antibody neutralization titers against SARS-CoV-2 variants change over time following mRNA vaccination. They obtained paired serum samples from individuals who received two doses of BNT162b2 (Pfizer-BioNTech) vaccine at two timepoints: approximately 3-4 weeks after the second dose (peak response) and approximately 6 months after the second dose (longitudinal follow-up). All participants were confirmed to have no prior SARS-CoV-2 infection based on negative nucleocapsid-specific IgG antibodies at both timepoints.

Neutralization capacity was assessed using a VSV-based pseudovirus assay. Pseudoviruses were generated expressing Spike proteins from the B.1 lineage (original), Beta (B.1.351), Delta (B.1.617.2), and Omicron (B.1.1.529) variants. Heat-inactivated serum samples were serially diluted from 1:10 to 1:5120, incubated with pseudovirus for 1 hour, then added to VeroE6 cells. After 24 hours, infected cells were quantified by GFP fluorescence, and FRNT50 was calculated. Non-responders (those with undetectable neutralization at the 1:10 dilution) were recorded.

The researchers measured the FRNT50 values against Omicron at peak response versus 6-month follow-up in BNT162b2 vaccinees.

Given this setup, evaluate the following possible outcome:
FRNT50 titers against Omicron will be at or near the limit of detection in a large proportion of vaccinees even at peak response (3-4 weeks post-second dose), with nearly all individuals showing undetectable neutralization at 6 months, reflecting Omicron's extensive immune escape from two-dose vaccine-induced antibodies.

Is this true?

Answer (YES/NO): NO